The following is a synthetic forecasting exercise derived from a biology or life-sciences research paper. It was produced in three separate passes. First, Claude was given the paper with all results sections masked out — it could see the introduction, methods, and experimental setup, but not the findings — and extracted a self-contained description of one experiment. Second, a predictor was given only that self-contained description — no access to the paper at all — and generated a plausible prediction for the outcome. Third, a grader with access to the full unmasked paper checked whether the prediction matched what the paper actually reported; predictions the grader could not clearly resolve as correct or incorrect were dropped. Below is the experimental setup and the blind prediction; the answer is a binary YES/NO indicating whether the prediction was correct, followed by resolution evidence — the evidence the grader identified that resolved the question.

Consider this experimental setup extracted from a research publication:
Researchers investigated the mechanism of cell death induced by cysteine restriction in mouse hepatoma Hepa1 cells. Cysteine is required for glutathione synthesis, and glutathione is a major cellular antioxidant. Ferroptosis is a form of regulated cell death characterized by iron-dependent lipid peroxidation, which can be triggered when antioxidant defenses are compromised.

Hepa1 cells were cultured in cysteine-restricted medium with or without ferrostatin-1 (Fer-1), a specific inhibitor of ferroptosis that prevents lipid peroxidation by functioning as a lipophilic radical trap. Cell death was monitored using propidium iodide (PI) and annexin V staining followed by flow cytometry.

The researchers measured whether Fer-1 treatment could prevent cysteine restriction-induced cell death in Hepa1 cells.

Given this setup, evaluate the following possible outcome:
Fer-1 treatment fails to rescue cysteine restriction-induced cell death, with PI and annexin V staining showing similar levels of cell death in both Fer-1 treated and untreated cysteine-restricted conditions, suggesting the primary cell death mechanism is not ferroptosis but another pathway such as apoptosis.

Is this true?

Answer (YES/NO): NO